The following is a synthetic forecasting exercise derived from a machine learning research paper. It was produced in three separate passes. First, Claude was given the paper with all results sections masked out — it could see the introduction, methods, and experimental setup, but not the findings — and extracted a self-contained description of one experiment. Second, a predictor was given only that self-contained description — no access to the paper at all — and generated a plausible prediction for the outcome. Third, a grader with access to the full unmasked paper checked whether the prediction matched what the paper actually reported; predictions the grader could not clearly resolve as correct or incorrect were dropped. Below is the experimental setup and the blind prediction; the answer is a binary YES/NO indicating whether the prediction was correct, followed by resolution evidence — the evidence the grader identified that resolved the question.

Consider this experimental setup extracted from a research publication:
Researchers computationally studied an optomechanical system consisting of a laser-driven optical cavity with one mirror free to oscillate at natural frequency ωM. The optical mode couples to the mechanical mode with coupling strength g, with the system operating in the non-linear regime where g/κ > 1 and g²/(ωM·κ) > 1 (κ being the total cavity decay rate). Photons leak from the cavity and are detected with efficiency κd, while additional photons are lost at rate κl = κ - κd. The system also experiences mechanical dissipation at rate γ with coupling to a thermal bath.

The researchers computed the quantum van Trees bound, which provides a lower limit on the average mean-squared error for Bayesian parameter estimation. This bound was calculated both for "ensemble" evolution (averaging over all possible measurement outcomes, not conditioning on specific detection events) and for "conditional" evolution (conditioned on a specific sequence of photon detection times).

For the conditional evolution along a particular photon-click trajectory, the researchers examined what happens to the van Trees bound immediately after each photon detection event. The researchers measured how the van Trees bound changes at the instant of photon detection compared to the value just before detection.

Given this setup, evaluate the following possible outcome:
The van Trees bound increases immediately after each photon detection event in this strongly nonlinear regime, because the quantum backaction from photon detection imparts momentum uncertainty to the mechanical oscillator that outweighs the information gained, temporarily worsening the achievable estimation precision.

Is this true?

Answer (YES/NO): NO